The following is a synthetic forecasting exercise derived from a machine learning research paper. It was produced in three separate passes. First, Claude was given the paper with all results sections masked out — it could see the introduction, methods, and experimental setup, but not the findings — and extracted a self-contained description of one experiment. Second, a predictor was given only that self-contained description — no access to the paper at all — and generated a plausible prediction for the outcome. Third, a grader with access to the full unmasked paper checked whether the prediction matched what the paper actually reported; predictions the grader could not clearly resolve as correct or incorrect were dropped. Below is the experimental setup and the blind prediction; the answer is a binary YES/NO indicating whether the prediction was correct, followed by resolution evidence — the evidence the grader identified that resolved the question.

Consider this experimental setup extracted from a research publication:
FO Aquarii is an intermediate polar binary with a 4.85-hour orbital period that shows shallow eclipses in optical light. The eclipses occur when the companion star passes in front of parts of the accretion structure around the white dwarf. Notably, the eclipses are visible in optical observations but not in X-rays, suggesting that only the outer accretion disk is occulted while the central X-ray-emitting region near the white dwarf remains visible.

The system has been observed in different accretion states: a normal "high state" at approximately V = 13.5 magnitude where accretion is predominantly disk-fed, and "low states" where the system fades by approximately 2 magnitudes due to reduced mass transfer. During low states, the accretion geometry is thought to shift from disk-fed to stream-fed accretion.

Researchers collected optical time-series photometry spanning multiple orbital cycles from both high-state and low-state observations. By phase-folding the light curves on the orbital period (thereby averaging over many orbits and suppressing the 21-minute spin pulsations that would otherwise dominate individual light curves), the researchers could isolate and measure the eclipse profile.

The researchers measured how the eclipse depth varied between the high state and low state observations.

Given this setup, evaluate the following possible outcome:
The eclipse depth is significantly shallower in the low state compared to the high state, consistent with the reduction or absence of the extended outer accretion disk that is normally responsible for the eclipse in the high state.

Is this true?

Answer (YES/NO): YES